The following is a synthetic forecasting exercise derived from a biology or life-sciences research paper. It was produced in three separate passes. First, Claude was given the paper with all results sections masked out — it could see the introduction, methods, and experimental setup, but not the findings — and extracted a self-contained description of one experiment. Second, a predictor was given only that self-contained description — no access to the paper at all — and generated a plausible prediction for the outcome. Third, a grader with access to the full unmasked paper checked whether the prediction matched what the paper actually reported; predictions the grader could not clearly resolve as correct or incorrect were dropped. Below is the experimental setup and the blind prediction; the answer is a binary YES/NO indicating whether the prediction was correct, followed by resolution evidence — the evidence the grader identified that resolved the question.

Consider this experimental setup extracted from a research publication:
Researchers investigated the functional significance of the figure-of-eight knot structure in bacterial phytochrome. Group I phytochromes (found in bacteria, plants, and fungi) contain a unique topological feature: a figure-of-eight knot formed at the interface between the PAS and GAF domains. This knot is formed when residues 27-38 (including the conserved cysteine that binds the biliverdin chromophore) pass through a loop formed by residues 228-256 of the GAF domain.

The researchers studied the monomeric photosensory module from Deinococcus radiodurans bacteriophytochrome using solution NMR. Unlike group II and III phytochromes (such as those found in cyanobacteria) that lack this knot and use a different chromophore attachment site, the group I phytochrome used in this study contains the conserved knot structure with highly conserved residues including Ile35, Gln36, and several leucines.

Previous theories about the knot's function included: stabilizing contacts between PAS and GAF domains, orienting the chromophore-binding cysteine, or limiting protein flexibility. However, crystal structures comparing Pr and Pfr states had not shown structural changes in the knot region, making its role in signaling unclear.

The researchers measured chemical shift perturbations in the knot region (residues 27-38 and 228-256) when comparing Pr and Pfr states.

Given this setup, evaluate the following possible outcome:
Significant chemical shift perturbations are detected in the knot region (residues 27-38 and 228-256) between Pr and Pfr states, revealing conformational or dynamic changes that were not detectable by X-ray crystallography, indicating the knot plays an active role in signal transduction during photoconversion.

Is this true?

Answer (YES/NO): YES